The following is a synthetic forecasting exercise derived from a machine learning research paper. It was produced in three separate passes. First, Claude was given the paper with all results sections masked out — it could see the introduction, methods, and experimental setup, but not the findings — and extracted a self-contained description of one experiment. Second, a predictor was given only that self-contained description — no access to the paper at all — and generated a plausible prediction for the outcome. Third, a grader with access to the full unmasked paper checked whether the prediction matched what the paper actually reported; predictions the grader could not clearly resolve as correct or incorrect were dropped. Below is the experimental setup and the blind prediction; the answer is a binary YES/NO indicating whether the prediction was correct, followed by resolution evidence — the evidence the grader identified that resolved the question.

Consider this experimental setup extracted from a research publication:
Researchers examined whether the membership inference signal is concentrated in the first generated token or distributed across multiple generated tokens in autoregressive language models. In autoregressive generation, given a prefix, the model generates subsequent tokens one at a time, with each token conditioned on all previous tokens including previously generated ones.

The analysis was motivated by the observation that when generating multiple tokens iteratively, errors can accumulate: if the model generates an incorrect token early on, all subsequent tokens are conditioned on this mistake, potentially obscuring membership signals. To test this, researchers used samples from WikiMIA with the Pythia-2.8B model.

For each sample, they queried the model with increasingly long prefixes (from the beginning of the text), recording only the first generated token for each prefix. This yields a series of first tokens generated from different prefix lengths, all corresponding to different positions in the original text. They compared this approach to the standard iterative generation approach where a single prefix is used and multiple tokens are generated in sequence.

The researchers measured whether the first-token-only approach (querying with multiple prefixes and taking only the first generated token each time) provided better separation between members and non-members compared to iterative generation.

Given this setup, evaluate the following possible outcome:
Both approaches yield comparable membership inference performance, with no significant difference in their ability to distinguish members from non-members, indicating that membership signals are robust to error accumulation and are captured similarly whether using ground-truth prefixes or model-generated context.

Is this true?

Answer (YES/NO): NO